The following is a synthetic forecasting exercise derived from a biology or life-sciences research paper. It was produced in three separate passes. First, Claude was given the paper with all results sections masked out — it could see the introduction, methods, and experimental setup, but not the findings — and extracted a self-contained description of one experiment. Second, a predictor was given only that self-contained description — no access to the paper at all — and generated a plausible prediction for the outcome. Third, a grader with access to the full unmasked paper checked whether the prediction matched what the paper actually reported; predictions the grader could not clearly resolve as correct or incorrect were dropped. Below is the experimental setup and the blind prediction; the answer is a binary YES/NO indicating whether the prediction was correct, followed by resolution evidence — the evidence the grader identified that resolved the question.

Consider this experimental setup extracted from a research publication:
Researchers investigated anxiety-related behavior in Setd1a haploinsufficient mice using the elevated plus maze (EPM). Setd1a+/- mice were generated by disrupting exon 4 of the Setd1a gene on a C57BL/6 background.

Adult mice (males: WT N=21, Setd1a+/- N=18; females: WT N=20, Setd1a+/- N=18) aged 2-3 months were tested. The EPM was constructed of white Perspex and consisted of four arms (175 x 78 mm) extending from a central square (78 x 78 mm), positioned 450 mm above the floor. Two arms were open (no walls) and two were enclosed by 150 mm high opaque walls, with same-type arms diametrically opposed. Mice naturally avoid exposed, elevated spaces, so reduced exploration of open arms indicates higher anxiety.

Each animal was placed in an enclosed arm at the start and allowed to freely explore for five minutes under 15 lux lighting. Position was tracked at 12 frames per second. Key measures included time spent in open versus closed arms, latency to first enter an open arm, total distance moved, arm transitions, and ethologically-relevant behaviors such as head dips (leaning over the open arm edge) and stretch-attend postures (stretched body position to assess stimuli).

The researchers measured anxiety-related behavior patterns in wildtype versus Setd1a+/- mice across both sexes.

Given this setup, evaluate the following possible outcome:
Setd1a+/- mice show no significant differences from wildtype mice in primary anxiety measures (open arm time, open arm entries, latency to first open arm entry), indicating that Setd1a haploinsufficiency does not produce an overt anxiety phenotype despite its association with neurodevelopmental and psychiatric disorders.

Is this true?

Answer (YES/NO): NO